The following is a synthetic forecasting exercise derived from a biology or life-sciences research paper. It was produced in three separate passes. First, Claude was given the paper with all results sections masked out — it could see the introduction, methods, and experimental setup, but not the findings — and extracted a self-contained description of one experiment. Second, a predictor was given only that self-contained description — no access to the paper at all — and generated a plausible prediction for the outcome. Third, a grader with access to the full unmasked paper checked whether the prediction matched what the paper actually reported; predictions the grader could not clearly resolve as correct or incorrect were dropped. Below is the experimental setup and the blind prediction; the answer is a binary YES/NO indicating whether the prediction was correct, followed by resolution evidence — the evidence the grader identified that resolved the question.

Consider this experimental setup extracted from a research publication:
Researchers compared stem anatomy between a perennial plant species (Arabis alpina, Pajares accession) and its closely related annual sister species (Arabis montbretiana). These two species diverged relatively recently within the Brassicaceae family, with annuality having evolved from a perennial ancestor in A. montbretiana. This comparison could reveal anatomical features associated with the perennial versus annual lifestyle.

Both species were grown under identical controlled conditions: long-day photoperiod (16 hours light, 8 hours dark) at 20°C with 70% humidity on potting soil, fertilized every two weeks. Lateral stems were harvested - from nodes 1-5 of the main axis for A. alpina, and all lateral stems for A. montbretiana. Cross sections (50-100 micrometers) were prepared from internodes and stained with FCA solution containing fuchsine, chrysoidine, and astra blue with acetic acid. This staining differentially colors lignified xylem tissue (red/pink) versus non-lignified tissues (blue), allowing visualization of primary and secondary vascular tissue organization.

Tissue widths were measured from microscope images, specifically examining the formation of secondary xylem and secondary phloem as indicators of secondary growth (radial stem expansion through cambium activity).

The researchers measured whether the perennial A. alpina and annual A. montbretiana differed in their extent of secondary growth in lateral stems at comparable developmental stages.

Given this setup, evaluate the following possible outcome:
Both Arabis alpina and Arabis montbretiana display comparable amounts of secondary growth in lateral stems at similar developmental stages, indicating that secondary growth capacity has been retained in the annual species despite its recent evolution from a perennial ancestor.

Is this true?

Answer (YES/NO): NO